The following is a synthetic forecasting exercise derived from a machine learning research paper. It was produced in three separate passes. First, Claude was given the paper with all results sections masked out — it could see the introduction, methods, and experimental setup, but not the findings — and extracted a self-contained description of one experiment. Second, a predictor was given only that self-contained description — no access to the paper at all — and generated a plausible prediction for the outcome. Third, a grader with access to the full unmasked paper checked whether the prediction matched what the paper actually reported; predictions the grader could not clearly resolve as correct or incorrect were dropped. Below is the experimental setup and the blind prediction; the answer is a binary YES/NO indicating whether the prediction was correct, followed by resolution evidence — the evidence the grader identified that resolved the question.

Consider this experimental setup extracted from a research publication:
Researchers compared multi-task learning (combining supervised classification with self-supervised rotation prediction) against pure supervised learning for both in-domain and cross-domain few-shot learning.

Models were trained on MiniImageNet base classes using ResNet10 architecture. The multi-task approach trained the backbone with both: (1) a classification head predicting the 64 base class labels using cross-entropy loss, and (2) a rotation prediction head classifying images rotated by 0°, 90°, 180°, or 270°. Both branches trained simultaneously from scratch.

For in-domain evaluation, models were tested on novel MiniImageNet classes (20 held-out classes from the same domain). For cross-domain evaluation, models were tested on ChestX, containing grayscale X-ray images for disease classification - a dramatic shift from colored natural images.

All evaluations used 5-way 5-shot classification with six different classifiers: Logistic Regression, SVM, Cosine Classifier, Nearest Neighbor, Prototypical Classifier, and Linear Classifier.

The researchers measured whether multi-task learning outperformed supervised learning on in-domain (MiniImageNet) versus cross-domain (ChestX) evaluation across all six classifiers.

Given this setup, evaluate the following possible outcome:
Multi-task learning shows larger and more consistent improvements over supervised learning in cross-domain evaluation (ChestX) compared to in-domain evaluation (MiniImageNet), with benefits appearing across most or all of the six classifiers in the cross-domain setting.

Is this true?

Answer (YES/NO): NO